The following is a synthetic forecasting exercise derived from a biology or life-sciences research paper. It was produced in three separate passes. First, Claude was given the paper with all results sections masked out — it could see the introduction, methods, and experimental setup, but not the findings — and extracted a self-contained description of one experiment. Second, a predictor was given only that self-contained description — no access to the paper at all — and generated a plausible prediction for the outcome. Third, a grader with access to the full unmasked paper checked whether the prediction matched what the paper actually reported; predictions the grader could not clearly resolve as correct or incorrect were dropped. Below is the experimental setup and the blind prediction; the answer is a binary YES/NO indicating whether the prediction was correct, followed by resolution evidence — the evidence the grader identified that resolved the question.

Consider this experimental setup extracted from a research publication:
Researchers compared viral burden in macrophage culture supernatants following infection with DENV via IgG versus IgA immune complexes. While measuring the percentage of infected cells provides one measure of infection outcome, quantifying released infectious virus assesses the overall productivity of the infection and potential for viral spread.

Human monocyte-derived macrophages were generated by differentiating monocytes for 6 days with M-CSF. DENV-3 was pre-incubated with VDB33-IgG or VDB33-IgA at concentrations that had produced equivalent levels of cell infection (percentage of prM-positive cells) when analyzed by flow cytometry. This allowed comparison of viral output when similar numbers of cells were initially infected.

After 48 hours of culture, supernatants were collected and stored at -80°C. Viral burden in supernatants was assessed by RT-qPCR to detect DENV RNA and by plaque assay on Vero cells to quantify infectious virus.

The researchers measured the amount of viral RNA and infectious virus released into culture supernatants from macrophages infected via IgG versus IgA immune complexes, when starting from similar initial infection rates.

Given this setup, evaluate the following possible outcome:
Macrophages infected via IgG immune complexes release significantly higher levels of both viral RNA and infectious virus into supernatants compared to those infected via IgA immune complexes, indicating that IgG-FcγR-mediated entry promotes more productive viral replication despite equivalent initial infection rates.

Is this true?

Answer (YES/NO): NO